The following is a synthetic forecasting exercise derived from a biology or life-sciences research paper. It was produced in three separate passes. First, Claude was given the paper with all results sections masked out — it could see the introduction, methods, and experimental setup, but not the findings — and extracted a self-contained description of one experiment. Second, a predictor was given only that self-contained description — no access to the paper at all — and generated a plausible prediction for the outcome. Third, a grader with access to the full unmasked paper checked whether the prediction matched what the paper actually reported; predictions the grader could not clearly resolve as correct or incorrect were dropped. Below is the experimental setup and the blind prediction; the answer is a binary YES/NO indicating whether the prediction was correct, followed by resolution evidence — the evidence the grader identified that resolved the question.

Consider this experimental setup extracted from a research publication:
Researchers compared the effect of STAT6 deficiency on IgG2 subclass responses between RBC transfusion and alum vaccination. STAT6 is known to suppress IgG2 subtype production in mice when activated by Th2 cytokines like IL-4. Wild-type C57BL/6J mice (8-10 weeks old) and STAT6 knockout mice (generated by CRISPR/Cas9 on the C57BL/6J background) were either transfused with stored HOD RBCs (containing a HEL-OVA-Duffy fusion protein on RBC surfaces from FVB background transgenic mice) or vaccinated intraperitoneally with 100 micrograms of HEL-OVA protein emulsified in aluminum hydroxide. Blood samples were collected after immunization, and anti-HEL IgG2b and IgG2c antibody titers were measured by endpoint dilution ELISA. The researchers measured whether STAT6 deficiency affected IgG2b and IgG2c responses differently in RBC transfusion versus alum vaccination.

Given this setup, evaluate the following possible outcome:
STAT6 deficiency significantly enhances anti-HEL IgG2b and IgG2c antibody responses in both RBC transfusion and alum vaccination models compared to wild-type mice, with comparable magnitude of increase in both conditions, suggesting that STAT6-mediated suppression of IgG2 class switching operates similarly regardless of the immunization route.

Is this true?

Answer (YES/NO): NO